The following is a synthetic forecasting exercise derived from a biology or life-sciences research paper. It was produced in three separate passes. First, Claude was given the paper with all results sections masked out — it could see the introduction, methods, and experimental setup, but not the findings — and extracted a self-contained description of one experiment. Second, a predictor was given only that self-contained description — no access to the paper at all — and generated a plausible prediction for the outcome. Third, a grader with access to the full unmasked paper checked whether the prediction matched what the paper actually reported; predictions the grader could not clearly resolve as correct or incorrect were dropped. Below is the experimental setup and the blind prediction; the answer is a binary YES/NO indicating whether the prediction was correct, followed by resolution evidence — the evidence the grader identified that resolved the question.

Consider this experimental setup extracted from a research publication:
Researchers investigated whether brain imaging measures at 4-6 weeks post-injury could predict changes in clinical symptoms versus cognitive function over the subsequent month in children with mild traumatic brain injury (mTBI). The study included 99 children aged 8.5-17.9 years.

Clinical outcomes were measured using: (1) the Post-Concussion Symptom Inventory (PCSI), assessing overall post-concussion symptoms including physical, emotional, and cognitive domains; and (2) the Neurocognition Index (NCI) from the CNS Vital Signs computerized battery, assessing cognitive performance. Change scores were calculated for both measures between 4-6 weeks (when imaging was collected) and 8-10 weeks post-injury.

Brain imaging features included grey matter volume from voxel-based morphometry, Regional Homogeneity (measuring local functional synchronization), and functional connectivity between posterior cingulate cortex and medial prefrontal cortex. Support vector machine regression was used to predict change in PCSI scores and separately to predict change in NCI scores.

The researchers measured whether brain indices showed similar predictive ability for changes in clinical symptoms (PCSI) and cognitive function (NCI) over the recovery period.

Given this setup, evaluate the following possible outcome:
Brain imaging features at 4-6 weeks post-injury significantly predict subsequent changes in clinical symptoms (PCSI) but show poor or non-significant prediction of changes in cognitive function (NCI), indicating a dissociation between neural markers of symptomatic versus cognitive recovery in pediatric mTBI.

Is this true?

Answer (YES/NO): NO